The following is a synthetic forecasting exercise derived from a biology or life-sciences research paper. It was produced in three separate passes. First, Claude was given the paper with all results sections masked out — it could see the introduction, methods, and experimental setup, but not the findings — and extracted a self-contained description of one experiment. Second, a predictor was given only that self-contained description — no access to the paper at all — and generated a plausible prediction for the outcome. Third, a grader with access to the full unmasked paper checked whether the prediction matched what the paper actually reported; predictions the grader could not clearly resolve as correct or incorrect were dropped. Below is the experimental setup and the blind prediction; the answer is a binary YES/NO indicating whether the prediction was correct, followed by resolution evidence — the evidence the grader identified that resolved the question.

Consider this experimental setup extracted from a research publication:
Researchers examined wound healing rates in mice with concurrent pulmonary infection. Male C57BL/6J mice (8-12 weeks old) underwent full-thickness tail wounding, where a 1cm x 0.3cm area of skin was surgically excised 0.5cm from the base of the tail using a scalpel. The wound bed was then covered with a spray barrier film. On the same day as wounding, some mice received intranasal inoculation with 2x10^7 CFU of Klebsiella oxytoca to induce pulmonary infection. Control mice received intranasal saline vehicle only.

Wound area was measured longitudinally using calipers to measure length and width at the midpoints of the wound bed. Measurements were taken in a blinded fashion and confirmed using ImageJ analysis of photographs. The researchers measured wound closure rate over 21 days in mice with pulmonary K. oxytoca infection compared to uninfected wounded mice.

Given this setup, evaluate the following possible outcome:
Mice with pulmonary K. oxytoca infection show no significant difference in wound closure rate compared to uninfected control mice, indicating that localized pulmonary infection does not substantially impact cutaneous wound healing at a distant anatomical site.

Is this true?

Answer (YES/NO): NO